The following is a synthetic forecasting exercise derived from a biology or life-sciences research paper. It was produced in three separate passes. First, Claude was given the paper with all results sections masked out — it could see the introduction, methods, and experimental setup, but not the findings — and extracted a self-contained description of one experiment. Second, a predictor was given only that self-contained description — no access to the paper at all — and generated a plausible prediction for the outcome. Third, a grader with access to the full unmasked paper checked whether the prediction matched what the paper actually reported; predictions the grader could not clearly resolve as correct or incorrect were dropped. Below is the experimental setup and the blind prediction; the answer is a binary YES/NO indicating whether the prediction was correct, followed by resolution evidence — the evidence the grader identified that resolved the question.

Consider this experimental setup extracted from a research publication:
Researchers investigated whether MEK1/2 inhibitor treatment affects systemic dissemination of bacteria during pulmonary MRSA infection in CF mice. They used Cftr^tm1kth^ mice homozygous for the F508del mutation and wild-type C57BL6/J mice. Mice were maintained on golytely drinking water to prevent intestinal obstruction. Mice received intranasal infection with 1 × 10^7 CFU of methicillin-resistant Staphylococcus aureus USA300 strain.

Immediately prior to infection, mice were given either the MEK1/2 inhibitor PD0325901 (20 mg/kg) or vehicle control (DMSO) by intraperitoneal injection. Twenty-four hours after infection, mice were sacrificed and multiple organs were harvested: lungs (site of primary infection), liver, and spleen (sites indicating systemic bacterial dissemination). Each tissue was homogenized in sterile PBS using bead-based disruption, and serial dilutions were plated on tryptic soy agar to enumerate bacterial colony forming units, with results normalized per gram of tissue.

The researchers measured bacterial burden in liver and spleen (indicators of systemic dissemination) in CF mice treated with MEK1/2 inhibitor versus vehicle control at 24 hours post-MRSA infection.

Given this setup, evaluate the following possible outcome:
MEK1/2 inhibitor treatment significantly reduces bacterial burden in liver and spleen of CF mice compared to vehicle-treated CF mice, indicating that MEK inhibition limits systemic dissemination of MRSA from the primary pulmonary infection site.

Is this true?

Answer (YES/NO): NO